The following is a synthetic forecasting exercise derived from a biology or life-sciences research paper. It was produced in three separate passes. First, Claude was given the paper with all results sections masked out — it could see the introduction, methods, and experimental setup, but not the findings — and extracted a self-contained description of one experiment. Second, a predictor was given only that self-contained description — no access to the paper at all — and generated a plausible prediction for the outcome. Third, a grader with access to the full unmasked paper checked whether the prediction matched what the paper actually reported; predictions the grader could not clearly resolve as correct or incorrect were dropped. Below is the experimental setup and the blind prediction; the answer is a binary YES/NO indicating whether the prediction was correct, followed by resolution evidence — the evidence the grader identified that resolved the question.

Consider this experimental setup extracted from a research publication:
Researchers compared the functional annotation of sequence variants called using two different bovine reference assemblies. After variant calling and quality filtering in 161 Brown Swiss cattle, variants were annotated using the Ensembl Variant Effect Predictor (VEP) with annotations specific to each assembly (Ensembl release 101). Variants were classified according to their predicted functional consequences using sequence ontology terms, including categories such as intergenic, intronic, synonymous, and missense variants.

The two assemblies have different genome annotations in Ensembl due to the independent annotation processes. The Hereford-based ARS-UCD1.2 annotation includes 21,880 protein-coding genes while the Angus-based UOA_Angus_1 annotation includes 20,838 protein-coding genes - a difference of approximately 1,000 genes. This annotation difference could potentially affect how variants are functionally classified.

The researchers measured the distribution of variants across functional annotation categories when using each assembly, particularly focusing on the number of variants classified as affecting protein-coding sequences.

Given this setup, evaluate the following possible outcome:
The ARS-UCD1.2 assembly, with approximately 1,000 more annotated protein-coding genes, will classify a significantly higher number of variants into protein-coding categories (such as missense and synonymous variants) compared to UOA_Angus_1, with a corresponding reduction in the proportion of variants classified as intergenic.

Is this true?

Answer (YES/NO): NO